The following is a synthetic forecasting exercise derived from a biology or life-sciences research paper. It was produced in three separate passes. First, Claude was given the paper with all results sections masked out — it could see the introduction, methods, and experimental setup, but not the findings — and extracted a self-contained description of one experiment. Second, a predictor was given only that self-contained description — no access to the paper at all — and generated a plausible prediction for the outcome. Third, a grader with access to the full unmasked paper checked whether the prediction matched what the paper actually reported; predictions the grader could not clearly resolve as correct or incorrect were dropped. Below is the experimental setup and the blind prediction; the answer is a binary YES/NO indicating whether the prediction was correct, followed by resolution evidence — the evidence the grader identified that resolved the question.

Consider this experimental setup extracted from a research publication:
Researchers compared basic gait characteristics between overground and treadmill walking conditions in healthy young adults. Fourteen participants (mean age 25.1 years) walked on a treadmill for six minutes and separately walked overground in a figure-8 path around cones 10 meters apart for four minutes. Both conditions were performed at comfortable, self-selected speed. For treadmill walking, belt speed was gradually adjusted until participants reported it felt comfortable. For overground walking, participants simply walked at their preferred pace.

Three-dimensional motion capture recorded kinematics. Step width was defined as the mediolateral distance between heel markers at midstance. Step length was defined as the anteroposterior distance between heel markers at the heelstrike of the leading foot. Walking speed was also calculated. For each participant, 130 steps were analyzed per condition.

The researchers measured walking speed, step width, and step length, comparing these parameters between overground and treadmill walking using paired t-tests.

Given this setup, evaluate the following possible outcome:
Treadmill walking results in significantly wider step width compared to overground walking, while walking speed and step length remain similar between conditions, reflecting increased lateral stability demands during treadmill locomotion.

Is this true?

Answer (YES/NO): NO